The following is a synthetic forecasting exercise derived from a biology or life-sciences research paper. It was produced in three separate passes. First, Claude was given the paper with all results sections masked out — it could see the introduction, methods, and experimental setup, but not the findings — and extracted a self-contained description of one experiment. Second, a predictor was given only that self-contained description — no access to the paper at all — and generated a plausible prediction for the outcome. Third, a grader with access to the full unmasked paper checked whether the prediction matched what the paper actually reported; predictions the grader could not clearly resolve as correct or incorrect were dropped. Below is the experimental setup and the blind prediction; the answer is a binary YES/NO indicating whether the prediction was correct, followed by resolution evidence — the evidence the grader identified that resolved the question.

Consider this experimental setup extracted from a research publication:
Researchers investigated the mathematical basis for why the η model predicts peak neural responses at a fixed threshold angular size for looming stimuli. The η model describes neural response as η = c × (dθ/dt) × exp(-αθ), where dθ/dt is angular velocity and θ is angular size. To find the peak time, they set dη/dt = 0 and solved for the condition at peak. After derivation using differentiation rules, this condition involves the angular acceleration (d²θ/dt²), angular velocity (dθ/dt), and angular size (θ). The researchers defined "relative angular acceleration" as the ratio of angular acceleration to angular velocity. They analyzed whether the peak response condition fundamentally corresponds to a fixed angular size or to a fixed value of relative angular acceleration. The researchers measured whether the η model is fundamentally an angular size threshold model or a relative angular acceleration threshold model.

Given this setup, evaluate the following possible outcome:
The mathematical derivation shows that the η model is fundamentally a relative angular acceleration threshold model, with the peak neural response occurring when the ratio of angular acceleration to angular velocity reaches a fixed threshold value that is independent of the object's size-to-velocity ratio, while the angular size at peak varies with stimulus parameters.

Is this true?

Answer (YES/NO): YES